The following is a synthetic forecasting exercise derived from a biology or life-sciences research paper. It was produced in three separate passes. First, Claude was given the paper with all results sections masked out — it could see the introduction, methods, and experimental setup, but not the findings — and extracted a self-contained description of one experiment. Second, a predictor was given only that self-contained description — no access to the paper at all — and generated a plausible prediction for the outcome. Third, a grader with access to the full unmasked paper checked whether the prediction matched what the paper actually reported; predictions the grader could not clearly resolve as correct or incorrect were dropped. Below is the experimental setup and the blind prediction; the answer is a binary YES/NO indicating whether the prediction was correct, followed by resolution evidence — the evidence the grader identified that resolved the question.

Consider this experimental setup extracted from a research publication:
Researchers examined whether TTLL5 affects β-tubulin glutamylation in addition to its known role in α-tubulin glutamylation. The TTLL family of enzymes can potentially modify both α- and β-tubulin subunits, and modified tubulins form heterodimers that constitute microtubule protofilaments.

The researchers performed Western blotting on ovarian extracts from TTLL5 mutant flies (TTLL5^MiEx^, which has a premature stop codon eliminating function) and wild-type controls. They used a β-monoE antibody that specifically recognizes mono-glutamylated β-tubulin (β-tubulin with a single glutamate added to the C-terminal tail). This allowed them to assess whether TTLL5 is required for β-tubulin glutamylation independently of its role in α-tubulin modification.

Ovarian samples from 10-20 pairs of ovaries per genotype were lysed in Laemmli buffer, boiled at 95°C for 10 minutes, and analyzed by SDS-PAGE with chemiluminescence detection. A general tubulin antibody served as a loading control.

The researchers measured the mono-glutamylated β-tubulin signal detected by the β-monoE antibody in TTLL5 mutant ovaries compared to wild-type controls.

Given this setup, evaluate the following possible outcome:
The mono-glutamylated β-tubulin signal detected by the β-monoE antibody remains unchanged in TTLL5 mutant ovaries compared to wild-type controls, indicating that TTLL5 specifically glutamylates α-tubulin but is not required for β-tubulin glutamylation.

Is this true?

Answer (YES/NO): YES